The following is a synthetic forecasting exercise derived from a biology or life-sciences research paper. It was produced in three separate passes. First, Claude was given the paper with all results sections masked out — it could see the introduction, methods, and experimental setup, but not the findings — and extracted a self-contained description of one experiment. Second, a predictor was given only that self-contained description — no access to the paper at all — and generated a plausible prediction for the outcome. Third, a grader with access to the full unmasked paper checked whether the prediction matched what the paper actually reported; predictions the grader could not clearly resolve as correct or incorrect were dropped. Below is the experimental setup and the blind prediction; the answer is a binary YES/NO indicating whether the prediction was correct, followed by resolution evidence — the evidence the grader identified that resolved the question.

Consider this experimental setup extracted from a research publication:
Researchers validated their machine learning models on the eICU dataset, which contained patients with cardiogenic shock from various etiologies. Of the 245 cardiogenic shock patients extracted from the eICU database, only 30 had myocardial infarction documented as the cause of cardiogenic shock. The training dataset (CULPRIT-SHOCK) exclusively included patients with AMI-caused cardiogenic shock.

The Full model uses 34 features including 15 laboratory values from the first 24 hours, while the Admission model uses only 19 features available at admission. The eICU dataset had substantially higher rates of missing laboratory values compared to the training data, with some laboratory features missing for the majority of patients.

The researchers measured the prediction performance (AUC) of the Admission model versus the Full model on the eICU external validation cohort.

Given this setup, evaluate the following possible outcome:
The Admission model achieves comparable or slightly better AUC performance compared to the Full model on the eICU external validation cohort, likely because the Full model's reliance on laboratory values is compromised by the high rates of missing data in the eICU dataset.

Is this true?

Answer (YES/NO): NO